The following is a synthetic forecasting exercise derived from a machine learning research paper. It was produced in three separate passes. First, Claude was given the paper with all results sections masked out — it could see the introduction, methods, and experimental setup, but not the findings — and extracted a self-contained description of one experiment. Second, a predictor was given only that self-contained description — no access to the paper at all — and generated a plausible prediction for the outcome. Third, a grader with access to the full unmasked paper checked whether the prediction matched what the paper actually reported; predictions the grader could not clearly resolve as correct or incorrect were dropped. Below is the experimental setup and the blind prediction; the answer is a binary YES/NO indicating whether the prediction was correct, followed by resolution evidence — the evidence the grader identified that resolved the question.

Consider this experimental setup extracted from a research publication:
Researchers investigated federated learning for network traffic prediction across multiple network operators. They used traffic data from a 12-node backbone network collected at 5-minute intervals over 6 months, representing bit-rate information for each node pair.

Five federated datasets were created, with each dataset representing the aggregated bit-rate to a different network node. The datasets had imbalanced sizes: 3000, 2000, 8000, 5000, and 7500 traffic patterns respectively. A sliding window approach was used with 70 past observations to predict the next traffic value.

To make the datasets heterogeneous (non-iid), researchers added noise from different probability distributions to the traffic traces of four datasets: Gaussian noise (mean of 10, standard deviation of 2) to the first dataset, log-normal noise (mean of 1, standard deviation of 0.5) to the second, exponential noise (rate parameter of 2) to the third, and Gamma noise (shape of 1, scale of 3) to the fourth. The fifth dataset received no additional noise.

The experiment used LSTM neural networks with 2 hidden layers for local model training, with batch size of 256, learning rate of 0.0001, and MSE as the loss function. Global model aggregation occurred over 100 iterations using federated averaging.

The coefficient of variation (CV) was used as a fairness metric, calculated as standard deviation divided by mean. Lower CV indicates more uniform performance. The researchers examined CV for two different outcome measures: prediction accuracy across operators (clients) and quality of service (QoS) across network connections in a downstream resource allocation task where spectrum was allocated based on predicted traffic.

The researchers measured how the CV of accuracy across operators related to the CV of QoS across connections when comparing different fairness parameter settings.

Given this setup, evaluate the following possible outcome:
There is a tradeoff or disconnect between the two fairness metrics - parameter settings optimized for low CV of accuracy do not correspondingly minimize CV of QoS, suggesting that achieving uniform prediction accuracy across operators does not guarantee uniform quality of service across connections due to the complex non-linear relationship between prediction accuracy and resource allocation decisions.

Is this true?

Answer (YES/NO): NO